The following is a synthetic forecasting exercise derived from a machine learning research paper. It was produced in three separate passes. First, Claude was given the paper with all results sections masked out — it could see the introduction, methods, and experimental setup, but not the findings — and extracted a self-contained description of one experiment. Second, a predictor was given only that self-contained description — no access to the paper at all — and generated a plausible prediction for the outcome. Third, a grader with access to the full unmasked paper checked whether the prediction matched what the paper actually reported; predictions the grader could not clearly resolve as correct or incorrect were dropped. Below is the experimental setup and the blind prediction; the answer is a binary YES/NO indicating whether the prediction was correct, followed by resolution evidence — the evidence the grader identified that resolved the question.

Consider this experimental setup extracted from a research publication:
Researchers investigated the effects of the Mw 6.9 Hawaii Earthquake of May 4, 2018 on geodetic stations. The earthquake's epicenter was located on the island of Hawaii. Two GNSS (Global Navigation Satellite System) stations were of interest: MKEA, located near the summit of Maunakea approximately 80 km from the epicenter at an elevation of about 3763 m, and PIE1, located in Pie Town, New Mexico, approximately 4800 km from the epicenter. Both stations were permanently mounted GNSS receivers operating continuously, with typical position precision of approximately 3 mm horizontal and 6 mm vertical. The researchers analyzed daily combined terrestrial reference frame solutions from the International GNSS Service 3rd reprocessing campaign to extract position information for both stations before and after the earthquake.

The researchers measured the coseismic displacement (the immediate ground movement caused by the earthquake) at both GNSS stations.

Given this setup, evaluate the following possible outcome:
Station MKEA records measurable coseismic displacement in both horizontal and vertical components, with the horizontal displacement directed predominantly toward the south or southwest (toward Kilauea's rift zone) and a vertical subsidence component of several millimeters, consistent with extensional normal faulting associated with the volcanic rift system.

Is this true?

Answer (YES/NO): NO